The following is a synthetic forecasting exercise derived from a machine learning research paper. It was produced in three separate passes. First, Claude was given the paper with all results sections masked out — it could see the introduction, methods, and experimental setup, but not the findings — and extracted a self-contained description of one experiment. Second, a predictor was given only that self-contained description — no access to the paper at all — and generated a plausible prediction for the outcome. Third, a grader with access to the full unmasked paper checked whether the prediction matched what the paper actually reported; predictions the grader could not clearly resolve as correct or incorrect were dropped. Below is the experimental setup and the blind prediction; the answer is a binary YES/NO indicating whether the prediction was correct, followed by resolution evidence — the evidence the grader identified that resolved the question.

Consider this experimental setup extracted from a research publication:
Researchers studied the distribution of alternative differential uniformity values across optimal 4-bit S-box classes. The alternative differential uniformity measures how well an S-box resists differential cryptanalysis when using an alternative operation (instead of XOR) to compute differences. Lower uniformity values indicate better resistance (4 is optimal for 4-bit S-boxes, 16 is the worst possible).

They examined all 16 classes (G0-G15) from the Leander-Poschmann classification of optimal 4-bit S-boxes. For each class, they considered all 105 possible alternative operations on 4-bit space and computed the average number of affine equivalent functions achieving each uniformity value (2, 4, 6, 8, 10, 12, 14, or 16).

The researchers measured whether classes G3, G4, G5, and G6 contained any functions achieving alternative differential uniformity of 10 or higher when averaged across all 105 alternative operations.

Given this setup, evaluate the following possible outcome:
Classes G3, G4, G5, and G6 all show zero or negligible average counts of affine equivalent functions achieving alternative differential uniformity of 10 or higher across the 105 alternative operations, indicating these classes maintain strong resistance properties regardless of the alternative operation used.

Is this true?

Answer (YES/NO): NO